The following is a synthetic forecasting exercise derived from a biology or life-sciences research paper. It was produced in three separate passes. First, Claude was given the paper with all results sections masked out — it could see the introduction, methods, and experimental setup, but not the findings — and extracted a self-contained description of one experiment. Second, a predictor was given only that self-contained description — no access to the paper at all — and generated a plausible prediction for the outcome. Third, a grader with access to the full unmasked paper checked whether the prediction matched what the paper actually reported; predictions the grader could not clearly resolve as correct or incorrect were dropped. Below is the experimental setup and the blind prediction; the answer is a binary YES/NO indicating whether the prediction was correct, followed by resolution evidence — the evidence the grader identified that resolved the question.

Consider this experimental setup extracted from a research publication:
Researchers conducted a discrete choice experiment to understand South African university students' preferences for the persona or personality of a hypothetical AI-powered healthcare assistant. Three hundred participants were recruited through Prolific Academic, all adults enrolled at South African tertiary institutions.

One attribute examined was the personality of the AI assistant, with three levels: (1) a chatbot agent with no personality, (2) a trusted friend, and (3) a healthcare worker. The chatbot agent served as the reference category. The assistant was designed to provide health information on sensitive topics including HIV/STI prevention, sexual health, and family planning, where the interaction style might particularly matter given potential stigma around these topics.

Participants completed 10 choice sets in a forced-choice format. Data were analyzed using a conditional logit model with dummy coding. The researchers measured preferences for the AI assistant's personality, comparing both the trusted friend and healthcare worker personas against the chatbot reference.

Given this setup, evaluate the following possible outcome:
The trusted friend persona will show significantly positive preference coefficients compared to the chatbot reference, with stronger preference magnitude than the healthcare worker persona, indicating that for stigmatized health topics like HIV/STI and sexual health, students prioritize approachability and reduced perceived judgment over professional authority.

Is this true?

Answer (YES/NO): NO